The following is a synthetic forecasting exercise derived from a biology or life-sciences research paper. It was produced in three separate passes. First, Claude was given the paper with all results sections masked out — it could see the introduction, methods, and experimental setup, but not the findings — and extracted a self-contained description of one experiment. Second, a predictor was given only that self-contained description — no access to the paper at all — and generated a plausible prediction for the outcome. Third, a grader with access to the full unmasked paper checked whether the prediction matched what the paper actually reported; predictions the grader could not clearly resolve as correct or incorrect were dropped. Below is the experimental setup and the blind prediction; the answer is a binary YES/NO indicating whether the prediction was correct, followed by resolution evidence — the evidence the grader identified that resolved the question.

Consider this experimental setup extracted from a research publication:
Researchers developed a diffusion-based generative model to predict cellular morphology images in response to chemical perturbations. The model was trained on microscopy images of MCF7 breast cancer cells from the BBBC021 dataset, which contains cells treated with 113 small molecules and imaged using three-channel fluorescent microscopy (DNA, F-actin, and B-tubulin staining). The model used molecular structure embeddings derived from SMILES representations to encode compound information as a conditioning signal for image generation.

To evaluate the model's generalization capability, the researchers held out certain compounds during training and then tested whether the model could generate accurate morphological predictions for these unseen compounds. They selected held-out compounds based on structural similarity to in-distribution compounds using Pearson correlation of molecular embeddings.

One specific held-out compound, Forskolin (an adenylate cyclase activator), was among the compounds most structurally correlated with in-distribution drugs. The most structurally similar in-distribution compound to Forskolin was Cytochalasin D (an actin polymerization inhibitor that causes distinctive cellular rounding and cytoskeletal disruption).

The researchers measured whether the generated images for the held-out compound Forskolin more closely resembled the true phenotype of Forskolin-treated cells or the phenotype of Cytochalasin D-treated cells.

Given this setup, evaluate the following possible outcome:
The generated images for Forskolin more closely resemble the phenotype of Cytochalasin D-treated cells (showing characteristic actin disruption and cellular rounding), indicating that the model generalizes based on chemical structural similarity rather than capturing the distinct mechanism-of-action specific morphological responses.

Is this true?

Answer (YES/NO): YES